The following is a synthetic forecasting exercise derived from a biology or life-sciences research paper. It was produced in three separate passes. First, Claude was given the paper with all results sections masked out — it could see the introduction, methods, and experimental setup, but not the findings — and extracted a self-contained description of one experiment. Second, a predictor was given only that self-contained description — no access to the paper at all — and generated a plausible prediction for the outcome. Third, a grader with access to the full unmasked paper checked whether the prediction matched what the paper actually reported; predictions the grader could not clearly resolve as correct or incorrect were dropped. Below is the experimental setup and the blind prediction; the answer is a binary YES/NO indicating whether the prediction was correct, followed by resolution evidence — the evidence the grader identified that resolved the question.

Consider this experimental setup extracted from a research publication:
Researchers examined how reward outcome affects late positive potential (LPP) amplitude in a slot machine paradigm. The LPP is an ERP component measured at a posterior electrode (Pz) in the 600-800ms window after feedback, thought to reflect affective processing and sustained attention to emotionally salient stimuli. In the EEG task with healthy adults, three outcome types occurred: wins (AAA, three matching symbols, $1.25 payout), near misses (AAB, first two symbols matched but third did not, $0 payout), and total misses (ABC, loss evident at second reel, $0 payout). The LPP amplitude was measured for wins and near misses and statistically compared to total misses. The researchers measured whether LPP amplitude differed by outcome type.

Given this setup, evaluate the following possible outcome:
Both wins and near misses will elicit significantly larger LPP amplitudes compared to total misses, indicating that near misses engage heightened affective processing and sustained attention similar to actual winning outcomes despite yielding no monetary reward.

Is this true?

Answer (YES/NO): YES